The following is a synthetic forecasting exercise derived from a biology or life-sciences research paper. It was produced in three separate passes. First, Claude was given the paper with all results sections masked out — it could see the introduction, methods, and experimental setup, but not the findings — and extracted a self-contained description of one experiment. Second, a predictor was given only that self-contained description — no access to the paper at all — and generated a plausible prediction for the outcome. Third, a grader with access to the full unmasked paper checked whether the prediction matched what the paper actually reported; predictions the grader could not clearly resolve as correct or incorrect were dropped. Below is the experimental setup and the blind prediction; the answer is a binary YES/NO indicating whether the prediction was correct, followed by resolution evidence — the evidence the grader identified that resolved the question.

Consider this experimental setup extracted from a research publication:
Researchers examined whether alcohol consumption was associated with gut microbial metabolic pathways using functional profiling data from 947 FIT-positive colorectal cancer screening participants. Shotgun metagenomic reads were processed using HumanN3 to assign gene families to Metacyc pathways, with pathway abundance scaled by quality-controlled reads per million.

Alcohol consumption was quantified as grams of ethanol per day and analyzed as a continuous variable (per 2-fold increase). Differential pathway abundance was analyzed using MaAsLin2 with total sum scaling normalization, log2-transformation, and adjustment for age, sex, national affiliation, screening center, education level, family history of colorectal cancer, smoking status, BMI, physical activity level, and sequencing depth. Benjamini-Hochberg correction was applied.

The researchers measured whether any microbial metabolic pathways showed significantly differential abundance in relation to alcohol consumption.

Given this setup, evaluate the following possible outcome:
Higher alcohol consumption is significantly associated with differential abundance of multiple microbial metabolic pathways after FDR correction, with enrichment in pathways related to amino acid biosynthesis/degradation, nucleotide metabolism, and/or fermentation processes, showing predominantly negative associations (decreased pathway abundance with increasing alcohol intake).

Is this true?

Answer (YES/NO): NO